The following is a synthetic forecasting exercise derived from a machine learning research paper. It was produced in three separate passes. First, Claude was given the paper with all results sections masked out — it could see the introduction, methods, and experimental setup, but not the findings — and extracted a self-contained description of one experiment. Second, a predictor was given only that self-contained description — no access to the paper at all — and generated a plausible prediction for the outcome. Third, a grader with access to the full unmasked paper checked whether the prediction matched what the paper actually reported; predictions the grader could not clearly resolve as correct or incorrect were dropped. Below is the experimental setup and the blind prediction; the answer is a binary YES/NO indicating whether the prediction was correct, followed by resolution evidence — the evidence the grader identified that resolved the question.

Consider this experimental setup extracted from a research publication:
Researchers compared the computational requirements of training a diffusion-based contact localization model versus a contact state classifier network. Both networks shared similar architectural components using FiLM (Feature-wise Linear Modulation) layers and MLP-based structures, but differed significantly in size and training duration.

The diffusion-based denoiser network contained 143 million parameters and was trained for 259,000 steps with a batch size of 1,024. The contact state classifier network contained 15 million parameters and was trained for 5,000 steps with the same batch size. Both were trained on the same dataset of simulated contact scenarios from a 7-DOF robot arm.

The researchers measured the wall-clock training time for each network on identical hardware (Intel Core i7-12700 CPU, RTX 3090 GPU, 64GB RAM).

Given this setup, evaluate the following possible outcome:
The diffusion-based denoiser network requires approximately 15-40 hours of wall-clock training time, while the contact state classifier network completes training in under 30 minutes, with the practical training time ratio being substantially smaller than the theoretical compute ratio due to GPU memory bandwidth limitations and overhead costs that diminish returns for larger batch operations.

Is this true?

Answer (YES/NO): NO